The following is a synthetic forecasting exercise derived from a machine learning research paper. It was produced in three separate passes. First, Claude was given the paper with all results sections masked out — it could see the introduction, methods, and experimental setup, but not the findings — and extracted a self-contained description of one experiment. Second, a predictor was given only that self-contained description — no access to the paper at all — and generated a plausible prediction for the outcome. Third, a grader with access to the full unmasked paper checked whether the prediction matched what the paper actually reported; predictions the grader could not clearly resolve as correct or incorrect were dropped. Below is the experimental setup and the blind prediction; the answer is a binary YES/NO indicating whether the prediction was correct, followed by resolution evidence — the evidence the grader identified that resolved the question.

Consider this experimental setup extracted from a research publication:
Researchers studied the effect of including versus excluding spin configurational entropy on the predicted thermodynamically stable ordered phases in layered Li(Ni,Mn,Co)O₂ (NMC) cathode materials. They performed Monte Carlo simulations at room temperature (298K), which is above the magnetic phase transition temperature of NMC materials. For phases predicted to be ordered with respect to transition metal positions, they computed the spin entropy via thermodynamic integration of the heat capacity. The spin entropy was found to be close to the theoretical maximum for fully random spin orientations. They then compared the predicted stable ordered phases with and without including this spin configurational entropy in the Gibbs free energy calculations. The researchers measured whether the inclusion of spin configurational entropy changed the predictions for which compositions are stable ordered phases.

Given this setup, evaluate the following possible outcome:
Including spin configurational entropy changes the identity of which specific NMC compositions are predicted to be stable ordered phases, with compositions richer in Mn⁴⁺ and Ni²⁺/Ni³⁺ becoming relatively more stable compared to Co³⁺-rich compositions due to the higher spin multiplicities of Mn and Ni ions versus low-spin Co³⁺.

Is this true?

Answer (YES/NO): NO